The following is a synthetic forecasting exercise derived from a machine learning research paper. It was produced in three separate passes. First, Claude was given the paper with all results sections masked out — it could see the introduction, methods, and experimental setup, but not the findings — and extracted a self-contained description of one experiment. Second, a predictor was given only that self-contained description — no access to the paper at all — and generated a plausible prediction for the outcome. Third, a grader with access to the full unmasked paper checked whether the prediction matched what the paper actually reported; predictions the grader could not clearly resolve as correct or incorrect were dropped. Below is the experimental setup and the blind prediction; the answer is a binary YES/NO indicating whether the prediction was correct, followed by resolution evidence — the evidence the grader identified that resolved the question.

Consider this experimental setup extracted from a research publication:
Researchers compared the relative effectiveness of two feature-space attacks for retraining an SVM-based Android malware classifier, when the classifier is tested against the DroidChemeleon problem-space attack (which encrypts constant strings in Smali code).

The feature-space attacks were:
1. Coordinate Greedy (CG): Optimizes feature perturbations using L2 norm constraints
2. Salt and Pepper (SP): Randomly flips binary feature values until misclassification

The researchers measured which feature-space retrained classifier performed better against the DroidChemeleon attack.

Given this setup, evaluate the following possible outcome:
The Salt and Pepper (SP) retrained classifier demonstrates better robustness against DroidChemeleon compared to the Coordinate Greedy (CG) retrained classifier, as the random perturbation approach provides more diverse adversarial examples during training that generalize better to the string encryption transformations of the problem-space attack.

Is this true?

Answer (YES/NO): YES